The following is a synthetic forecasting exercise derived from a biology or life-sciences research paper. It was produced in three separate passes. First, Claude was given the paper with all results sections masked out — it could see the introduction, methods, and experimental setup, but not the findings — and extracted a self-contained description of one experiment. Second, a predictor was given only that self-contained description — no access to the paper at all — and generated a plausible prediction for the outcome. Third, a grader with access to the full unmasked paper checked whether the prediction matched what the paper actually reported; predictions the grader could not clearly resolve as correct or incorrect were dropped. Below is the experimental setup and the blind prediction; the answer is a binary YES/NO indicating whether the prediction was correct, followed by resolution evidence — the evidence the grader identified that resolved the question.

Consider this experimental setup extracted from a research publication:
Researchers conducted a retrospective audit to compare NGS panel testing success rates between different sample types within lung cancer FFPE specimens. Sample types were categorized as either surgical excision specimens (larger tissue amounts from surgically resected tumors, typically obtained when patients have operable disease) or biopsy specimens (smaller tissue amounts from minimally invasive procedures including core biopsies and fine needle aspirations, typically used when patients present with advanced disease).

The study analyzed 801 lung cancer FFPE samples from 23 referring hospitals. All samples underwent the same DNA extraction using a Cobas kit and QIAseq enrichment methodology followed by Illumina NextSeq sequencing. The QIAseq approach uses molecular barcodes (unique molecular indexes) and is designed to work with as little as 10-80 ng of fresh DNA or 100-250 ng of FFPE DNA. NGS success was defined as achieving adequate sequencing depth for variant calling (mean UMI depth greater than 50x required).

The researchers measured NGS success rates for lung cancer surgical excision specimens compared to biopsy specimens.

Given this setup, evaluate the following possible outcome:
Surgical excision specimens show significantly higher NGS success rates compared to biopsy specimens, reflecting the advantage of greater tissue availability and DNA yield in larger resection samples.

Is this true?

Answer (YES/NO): YES